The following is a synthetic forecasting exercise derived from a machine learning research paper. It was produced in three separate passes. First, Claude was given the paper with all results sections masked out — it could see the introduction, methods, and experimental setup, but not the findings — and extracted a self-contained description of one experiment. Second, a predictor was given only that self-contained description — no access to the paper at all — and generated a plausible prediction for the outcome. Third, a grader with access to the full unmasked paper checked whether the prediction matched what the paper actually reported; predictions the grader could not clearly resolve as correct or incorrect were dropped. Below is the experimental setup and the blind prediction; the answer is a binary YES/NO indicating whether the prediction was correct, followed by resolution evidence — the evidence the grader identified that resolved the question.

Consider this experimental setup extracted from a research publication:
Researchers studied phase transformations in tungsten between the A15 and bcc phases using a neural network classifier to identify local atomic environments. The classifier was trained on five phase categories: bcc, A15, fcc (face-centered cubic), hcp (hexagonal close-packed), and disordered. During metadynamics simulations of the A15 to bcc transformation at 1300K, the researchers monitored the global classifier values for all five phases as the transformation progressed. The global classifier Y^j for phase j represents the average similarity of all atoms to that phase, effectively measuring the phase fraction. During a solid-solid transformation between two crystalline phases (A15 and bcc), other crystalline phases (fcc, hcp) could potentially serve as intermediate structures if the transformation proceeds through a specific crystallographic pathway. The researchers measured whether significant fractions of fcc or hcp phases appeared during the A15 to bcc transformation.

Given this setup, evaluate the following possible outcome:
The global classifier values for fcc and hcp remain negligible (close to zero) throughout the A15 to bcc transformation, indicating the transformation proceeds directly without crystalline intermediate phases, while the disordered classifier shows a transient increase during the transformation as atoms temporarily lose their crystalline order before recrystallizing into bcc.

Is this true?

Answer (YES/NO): YES